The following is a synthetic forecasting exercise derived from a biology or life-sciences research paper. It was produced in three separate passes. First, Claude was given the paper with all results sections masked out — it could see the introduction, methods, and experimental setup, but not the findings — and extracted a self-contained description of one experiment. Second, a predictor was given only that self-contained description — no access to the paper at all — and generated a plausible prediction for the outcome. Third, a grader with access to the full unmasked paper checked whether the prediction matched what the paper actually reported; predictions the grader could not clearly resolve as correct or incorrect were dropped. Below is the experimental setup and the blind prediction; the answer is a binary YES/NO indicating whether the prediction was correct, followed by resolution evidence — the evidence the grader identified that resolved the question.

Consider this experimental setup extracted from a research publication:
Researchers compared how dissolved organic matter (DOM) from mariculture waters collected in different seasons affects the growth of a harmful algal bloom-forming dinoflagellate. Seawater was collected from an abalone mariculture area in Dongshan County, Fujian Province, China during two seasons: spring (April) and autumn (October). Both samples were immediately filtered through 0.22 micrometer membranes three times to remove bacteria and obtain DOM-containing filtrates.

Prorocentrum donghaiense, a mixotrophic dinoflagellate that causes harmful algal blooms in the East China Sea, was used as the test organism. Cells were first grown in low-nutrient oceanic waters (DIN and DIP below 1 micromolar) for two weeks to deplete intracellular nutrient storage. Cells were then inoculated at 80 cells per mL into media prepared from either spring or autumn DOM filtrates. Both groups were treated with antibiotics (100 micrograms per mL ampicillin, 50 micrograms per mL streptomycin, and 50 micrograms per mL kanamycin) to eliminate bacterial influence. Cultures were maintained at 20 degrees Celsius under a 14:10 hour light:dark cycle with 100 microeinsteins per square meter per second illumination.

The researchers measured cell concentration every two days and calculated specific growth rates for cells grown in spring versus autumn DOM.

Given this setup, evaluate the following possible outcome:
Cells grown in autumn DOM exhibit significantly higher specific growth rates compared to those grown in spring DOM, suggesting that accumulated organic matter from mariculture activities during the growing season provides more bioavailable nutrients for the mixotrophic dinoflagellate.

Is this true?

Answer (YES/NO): YES